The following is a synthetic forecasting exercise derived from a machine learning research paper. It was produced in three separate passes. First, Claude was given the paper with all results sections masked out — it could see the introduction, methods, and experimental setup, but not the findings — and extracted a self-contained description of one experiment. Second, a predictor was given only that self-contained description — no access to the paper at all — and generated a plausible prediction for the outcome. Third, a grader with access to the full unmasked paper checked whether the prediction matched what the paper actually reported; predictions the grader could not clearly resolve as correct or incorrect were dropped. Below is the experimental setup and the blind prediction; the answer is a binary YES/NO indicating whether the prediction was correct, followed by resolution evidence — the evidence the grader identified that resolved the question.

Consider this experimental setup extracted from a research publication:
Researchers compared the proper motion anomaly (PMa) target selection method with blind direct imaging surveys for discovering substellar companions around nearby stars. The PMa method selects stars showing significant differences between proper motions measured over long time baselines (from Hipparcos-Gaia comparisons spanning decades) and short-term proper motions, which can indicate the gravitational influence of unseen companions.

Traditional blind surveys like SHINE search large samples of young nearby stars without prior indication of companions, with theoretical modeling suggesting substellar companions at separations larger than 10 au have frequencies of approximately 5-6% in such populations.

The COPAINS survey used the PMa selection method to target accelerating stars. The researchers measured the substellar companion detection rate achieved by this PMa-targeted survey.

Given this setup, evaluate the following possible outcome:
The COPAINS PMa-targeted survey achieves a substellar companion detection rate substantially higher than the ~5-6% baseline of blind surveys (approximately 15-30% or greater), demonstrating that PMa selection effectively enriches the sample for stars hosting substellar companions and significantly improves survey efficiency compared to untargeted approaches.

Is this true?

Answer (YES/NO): YES